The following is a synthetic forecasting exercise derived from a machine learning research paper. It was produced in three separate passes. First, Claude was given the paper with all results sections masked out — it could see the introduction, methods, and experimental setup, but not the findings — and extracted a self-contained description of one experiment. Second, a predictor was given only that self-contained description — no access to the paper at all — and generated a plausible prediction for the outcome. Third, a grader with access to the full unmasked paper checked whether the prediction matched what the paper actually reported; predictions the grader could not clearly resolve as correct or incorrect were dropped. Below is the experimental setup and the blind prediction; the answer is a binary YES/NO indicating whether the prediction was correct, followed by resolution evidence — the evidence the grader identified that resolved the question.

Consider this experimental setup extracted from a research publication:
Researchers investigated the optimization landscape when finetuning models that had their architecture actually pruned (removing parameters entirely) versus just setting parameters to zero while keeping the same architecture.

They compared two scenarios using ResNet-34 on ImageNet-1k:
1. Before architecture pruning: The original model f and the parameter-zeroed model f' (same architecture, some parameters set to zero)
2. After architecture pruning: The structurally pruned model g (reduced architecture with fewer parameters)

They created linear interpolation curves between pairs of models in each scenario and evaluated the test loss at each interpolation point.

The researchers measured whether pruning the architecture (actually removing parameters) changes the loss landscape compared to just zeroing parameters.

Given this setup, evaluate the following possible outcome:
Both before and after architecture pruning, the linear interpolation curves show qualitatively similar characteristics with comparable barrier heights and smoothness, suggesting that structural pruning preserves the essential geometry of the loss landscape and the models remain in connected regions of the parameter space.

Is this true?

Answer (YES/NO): NO